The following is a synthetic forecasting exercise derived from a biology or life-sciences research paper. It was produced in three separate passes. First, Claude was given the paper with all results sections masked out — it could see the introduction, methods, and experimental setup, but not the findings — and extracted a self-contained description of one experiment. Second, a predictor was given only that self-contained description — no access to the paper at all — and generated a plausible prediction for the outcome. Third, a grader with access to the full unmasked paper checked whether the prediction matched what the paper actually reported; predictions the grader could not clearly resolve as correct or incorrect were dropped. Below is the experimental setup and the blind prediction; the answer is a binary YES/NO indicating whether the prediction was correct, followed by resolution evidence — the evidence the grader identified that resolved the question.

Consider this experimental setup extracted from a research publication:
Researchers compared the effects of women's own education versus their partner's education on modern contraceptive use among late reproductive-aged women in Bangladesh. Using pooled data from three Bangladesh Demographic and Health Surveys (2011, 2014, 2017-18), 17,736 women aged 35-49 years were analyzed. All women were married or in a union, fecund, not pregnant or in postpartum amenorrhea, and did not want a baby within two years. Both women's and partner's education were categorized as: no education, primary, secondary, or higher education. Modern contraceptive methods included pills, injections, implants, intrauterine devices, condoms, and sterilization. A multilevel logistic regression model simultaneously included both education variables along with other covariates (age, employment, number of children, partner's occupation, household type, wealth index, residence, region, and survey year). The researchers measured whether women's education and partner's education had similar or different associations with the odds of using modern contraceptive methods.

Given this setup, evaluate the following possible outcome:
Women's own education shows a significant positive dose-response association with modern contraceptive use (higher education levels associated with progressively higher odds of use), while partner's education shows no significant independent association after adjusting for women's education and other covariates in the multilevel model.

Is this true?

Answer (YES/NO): NO